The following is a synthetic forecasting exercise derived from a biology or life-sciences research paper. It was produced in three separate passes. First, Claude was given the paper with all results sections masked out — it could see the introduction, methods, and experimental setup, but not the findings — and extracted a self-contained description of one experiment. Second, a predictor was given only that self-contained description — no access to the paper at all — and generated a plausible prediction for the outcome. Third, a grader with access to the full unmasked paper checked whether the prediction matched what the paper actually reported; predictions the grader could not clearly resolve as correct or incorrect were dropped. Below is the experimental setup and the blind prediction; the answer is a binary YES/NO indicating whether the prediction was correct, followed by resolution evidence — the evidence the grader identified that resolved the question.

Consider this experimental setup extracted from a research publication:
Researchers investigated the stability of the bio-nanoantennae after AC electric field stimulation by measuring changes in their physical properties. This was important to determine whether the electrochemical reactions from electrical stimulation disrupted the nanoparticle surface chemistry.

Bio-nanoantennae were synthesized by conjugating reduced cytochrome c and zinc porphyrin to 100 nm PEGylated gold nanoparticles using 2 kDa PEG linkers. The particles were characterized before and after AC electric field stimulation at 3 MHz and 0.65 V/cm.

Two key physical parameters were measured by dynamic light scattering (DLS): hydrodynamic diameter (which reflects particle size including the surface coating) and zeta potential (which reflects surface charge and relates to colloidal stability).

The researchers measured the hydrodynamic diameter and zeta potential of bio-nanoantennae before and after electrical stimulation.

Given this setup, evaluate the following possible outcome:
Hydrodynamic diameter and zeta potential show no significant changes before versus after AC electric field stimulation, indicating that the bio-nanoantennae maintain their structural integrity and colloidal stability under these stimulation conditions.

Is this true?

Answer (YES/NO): YES